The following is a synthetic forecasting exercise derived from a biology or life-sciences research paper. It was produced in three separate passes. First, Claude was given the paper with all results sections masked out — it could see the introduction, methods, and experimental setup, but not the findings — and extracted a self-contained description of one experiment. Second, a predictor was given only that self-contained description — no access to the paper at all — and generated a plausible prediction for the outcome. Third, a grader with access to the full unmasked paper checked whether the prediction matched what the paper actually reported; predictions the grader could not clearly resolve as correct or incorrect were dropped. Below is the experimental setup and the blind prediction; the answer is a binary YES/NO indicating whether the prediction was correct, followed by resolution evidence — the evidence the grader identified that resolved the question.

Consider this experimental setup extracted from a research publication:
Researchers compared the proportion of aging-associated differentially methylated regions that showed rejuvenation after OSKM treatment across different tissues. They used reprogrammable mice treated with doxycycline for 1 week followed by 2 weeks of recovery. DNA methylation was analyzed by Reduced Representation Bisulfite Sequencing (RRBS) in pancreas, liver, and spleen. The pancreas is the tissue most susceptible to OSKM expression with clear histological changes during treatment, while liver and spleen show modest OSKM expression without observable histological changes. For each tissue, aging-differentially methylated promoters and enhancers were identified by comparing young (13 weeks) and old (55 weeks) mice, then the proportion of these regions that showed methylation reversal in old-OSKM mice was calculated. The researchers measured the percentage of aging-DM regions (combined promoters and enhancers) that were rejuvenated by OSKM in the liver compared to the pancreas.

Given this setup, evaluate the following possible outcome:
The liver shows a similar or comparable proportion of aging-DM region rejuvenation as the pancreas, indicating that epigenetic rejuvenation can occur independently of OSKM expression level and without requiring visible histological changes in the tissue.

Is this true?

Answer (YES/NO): NO